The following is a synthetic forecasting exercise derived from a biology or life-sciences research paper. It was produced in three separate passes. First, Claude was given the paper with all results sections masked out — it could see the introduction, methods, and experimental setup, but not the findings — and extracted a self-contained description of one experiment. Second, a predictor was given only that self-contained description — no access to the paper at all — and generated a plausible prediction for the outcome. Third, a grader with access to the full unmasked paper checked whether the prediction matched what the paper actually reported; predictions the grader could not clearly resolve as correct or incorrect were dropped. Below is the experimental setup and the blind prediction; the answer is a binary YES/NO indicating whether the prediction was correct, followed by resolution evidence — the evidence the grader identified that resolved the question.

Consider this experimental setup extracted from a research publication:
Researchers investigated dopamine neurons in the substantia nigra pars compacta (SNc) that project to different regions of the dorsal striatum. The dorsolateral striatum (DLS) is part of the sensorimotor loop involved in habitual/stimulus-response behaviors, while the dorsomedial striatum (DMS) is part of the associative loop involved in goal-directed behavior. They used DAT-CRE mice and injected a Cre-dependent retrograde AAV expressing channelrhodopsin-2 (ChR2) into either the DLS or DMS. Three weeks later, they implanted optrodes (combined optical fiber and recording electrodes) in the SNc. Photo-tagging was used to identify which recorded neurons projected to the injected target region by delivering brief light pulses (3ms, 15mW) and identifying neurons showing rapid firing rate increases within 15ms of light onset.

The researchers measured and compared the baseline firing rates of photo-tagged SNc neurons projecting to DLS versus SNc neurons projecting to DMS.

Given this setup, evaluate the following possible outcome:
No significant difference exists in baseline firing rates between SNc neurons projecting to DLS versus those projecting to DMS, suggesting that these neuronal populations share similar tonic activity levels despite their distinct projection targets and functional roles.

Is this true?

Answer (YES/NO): NO